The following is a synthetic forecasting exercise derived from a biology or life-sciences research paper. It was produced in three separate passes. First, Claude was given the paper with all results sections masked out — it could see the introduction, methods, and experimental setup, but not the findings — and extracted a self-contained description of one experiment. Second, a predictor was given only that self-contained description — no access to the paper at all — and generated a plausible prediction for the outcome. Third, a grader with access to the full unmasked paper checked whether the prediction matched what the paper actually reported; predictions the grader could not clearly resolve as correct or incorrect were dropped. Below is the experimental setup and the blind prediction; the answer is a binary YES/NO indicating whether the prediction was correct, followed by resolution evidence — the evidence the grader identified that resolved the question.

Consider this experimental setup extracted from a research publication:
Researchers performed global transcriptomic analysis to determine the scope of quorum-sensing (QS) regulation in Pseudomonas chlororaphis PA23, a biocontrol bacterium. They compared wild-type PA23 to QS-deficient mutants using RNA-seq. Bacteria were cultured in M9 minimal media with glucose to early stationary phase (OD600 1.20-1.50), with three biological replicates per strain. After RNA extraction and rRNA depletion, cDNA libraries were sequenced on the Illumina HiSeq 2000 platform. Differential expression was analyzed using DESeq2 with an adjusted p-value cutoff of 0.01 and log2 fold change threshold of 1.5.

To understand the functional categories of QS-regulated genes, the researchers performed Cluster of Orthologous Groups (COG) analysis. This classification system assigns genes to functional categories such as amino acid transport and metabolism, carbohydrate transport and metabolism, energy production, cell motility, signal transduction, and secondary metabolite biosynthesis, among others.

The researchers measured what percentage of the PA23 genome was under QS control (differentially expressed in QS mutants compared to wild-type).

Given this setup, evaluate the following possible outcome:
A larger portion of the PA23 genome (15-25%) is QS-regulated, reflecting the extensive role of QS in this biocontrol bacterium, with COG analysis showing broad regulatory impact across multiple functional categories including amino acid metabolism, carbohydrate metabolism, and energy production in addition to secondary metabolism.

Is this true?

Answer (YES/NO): NO